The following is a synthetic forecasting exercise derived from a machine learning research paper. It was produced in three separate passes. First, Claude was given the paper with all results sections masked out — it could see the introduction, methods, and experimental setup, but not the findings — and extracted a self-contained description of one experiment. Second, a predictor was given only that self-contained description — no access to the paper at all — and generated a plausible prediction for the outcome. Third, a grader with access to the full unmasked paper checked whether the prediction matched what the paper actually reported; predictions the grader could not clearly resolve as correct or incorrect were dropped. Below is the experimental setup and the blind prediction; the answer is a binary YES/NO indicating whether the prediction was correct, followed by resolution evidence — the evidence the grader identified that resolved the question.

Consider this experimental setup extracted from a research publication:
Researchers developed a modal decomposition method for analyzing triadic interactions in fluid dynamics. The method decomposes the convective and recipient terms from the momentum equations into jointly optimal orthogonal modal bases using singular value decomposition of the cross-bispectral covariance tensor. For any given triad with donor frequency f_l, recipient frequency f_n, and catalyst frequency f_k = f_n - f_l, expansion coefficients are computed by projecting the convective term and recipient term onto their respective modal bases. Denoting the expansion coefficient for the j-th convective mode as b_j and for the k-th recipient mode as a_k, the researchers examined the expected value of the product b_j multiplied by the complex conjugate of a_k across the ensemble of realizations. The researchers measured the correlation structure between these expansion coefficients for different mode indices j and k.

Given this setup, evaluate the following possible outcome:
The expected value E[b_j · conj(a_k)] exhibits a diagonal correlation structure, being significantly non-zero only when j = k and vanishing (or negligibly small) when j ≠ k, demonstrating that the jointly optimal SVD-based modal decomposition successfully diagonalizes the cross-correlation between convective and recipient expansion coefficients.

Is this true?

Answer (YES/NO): YES